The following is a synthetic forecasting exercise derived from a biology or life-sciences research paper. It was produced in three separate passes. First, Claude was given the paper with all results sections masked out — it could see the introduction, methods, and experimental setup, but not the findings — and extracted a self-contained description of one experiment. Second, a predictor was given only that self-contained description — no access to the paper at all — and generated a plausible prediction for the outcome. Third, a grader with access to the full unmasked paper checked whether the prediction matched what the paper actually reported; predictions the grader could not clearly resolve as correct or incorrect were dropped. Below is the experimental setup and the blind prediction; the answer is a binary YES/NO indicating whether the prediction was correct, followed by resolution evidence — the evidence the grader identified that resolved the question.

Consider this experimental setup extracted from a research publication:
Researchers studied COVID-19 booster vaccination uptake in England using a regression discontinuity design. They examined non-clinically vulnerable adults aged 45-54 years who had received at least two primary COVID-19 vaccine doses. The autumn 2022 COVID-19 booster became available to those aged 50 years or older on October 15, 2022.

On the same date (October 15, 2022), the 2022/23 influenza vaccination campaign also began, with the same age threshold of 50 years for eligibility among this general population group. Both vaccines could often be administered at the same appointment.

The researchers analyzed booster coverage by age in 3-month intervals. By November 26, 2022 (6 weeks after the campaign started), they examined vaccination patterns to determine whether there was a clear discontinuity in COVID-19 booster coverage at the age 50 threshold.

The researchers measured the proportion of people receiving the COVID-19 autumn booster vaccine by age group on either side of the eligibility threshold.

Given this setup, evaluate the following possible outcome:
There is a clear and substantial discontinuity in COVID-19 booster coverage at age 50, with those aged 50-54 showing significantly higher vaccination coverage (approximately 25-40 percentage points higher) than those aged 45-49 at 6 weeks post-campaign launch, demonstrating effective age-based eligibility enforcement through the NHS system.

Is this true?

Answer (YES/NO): YES